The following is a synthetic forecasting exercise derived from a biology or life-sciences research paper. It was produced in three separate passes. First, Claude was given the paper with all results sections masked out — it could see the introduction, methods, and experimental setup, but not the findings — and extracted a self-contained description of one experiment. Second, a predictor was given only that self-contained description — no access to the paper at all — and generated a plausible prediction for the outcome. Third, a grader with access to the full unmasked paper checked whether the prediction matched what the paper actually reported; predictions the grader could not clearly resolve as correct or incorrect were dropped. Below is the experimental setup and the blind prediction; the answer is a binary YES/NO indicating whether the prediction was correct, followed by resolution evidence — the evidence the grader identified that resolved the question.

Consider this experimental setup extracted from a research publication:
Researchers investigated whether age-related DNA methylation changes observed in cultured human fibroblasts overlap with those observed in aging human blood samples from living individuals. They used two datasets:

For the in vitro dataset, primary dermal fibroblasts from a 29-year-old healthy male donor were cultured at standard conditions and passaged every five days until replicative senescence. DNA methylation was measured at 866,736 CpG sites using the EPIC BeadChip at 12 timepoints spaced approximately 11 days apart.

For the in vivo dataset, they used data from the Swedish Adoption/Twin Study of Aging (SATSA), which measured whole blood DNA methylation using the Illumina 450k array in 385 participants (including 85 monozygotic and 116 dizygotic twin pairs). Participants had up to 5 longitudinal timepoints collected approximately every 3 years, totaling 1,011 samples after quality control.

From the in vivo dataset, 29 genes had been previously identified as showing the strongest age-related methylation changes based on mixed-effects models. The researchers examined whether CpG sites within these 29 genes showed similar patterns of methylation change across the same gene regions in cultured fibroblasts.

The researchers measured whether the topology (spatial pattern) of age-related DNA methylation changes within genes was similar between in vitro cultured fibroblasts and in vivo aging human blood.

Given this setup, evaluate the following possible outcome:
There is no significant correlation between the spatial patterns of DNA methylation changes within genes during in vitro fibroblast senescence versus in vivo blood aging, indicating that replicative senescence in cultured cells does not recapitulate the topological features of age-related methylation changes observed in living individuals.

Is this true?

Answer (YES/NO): NO